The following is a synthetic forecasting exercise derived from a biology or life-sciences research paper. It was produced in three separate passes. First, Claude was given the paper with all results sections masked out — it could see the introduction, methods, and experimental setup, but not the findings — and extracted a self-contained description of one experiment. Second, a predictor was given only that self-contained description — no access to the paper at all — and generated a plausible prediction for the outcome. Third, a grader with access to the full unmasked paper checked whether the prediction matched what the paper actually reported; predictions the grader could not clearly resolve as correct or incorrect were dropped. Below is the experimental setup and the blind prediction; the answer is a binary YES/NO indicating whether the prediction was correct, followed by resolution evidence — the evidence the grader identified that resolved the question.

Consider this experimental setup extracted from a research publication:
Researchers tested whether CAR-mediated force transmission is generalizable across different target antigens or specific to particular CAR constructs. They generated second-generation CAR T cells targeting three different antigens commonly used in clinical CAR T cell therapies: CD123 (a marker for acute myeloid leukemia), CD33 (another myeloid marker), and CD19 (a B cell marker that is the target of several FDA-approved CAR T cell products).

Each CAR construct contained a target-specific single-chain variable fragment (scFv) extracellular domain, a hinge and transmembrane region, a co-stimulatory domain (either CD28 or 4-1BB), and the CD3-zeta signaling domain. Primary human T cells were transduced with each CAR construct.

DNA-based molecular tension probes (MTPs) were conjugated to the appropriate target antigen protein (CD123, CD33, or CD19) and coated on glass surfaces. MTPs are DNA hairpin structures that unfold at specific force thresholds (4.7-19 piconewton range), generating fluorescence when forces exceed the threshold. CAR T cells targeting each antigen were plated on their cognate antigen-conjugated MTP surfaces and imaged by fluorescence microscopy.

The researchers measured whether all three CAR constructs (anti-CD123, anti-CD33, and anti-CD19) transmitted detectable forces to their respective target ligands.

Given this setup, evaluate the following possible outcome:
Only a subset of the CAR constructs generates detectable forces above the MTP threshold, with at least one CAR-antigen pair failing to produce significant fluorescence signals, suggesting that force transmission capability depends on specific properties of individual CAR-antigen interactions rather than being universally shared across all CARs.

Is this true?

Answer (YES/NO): NO